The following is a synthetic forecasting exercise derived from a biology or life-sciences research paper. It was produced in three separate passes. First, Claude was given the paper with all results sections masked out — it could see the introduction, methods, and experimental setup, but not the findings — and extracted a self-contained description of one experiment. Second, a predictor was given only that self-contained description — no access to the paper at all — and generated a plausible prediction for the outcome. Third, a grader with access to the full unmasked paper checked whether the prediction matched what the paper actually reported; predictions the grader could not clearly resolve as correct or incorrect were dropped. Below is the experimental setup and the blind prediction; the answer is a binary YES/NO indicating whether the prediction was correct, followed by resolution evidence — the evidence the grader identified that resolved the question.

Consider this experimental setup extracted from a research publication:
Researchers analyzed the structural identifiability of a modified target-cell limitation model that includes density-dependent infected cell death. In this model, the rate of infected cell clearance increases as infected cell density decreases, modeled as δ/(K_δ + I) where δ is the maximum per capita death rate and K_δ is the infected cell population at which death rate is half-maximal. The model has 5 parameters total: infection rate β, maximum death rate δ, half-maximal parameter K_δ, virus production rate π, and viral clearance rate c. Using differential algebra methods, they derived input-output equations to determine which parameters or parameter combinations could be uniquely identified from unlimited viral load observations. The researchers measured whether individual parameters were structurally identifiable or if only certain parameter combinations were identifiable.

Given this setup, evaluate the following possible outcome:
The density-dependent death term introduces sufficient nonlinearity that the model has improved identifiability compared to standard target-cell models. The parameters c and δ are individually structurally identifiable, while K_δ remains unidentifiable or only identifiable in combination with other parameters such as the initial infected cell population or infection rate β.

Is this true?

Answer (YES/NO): NO